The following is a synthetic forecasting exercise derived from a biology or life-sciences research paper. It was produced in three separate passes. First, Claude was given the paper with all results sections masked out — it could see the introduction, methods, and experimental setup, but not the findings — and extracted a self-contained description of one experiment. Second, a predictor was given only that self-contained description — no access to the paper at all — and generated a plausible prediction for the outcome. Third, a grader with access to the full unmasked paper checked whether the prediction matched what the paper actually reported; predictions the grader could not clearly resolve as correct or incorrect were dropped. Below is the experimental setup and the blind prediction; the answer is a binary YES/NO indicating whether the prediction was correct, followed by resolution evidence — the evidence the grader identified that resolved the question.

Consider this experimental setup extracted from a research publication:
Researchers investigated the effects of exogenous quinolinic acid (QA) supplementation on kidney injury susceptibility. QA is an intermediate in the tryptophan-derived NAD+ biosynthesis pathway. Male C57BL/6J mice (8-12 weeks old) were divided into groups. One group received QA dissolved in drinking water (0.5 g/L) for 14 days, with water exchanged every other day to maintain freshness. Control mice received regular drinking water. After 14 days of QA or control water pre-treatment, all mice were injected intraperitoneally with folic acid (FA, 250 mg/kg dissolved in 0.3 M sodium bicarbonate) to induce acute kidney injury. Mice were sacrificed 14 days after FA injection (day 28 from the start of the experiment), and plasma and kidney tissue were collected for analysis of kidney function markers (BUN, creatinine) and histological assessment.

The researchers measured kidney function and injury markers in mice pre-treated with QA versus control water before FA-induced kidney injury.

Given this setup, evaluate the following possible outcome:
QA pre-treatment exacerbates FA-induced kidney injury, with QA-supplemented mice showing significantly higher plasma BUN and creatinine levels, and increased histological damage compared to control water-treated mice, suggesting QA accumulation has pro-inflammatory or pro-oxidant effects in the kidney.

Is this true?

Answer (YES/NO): YES